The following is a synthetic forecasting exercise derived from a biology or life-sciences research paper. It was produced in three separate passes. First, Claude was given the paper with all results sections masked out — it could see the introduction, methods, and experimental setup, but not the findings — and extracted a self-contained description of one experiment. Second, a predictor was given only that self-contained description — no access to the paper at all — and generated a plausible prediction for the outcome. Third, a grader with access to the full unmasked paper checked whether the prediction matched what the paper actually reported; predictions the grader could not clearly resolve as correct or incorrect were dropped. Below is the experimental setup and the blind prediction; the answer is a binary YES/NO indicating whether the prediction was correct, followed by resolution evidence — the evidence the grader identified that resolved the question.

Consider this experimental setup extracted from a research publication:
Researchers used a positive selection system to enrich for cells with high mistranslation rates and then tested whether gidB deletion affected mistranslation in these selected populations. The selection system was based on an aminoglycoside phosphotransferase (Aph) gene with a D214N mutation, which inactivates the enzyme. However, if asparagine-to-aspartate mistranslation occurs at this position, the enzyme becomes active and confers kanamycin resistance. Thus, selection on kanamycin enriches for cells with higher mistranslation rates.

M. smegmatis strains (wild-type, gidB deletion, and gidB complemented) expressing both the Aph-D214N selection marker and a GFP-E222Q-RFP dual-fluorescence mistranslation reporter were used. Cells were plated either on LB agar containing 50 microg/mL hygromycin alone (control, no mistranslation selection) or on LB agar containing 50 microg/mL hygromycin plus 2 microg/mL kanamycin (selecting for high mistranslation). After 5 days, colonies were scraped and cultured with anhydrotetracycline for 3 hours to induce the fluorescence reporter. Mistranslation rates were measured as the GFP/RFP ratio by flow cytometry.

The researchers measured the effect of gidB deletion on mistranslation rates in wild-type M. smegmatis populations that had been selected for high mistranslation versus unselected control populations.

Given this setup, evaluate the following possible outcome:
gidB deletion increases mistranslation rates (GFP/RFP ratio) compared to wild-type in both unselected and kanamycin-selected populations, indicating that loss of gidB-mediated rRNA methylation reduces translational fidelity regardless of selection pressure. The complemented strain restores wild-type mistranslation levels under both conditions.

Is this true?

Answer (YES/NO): NO